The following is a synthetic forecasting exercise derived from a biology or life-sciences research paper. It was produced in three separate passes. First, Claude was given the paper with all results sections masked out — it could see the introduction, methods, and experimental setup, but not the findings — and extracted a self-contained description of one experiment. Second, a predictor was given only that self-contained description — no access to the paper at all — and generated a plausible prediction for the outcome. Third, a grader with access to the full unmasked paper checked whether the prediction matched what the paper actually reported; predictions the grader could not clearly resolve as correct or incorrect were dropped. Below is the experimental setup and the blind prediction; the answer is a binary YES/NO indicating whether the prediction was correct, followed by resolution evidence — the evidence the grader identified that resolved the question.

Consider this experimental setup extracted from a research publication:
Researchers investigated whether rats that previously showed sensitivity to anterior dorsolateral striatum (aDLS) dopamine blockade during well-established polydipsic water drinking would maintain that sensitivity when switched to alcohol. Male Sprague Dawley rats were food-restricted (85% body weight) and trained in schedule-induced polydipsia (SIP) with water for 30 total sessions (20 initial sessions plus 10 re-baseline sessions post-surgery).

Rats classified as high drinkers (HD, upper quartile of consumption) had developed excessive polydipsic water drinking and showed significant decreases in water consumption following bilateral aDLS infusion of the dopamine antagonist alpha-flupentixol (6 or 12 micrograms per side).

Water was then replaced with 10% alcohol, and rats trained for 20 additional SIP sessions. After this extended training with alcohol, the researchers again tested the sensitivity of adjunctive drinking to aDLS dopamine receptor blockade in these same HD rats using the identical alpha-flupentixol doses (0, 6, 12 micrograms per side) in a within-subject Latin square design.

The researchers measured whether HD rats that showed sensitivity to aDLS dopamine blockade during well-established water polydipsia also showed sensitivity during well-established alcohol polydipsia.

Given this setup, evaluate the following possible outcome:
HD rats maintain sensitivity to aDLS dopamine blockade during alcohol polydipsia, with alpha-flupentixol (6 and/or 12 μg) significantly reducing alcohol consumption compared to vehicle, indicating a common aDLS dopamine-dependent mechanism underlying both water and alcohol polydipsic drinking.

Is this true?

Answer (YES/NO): YES